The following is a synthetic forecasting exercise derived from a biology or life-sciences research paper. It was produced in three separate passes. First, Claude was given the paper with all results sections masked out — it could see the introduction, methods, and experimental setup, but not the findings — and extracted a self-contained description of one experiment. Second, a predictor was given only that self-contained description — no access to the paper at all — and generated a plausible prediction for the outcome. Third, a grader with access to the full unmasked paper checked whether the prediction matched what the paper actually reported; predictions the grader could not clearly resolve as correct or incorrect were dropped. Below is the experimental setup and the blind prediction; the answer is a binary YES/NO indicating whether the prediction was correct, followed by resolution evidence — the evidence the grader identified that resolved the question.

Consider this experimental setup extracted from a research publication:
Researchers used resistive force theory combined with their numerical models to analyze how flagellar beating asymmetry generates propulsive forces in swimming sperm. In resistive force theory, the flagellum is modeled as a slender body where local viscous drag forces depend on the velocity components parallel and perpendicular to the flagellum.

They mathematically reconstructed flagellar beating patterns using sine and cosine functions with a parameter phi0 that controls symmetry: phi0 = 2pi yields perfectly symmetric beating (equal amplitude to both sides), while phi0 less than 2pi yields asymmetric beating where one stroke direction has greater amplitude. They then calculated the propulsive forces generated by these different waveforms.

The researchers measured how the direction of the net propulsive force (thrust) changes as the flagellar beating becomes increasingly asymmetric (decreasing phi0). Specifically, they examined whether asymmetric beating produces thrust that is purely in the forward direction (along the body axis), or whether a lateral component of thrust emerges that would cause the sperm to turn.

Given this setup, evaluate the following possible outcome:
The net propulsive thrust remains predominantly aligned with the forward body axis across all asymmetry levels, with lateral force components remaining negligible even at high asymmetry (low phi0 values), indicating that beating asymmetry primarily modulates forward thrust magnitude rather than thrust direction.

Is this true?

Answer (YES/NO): NO